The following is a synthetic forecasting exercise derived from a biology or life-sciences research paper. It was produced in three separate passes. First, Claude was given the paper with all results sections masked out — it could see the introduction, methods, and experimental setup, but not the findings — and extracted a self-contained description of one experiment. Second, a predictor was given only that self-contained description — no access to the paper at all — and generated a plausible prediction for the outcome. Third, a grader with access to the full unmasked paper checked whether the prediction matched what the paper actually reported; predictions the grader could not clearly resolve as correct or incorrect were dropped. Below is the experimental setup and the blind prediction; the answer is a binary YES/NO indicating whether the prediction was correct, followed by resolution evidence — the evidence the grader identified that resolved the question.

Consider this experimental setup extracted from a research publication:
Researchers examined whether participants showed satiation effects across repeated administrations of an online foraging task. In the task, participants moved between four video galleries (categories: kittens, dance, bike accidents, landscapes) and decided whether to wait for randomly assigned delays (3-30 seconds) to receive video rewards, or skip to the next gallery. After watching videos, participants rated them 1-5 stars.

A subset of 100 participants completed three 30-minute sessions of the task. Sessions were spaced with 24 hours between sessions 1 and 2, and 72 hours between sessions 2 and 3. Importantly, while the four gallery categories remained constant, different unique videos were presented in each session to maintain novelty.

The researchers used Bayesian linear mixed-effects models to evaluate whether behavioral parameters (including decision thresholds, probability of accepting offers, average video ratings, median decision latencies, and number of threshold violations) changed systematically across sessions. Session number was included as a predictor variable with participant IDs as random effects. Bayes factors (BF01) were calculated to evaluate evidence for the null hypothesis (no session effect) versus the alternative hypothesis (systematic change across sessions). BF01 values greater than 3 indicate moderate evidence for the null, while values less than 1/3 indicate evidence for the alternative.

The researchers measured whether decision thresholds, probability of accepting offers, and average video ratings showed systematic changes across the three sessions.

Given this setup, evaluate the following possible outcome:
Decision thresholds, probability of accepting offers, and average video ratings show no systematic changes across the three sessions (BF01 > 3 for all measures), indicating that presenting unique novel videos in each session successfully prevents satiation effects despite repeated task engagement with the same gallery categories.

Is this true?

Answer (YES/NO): YES